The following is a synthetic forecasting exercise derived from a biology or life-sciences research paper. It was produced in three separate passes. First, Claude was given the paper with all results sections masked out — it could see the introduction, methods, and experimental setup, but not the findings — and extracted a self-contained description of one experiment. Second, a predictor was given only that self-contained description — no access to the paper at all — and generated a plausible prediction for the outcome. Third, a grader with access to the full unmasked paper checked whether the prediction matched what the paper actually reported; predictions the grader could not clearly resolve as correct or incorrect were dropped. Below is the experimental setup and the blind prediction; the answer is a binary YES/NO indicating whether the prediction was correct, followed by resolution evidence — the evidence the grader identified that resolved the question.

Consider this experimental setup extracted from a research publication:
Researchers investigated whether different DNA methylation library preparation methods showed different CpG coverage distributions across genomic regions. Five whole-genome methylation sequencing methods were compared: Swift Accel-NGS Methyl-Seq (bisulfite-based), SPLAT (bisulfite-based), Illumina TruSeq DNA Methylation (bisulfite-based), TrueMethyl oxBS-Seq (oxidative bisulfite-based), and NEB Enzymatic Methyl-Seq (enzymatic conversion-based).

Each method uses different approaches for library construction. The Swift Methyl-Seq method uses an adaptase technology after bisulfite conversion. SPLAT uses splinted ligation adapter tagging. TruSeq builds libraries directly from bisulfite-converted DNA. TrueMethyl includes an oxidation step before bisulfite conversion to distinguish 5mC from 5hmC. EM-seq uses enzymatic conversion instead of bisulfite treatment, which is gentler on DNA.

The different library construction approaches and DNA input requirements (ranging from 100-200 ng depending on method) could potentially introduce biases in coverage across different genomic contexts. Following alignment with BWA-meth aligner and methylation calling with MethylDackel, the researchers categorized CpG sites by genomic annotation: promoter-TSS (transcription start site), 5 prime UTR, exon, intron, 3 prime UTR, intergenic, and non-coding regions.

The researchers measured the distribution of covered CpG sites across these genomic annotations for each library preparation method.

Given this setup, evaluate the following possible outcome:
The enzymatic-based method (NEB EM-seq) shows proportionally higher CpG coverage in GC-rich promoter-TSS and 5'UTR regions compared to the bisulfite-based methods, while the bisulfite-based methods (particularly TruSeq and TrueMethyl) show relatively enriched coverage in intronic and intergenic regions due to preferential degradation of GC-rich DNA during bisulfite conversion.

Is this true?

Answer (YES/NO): NO